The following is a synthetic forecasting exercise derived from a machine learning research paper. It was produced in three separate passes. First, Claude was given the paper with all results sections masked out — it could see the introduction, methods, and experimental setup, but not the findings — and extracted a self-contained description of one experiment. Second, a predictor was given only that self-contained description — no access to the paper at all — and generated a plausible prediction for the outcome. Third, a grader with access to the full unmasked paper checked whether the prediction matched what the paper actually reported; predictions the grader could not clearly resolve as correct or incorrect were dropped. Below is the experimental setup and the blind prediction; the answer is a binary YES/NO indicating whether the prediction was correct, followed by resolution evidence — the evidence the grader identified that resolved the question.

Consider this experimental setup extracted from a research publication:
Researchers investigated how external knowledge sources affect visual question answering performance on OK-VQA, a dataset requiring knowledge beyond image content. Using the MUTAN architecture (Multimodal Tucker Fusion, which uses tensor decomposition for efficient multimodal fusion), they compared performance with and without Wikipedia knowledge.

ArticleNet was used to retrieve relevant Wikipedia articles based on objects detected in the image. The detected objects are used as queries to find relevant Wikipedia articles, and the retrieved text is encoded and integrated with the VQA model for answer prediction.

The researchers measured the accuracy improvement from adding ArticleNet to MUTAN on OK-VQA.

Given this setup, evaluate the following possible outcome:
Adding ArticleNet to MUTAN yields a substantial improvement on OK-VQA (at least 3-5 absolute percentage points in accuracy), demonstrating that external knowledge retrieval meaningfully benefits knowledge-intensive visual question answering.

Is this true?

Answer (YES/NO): NO